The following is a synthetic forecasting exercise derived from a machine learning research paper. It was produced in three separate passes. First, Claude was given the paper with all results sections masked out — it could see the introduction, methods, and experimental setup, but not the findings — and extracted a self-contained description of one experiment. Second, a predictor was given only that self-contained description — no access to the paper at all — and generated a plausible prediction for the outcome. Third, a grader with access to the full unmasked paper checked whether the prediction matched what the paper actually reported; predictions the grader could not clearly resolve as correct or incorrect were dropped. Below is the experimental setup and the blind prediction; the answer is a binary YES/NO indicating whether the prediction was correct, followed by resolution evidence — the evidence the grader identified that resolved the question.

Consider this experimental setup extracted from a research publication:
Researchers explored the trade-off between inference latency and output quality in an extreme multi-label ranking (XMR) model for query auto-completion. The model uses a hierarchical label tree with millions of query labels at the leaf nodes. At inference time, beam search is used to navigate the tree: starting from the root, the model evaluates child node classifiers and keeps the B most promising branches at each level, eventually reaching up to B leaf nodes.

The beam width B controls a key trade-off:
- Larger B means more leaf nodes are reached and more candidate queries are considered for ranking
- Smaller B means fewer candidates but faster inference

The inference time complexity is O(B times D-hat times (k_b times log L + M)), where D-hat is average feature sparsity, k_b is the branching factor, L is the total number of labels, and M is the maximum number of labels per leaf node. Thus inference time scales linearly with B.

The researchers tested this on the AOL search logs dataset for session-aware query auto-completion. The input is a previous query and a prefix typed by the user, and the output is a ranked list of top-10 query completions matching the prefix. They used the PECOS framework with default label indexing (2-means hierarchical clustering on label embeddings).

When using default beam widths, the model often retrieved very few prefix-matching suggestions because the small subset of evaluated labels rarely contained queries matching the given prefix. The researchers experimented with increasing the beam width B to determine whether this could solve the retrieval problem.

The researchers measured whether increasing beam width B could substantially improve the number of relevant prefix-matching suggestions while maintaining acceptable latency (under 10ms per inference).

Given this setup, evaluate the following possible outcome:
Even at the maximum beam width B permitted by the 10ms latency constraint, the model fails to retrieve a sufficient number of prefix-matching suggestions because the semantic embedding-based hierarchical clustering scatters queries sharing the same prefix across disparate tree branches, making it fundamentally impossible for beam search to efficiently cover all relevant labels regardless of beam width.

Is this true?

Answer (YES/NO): YES